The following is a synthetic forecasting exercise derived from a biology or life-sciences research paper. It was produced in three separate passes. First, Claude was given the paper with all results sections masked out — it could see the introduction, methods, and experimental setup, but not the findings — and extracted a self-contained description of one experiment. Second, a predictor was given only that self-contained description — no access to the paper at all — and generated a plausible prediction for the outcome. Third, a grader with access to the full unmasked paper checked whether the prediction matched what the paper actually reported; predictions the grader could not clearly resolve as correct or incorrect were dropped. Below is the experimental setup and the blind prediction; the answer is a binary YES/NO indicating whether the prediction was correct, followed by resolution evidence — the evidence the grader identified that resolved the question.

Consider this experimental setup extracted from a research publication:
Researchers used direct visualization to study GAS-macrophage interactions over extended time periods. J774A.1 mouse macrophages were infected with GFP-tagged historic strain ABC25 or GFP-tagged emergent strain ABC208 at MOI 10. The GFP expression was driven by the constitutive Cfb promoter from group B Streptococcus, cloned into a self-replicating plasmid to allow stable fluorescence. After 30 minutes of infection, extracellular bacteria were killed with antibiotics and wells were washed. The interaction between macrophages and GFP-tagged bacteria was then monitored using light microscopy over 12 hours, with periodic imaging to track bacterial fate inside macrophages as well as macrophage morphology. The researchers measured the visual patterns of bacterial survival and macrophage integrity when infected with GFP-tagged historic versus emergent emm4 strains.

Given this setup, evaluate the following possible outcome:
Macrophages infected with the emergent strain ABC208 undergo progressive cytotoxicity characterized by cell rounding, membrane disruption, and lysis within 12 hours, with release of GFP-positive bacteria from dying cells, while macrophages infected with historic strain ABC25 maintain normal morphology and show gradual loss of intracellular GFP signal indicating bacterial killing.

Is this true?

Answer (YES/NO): NO